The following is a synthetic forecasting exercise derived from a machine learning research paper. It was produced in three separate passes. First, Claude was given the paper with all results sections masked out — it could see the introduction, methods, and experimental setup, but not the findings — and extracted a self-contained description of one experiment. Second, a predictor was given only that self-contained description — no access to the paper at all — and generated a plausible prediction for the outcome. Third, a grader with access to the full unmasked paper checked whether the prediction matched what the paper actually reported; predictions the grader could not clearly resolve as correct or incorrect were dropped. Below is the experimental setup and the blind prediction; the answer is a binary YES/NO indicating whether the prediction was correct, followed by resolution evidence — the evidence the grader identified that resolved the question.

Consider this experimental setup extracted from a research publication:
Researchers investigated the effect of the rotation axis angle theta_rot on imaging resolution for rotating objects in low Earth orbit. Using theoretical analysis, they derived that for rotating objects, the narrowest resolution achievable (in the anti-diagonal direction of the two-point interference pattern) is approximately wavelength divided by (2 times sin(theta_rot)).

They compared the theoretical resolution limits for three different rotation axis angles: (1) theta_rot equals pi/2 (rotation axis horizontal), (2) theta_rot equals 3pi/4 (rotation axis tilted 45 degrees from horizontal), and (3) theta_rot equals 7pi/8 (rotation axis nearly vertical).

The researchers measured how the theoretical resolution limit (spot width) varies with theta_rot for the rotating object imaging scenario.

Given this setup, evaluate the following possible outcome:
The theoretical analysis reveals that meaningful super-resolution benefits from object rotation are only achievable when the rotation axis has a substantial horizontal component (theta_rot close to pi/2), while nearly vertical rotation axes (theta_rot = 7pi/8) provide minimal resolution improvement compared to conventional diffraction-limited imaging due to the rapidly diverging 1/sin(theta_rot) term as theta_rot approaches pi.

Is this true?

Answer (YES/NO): NO